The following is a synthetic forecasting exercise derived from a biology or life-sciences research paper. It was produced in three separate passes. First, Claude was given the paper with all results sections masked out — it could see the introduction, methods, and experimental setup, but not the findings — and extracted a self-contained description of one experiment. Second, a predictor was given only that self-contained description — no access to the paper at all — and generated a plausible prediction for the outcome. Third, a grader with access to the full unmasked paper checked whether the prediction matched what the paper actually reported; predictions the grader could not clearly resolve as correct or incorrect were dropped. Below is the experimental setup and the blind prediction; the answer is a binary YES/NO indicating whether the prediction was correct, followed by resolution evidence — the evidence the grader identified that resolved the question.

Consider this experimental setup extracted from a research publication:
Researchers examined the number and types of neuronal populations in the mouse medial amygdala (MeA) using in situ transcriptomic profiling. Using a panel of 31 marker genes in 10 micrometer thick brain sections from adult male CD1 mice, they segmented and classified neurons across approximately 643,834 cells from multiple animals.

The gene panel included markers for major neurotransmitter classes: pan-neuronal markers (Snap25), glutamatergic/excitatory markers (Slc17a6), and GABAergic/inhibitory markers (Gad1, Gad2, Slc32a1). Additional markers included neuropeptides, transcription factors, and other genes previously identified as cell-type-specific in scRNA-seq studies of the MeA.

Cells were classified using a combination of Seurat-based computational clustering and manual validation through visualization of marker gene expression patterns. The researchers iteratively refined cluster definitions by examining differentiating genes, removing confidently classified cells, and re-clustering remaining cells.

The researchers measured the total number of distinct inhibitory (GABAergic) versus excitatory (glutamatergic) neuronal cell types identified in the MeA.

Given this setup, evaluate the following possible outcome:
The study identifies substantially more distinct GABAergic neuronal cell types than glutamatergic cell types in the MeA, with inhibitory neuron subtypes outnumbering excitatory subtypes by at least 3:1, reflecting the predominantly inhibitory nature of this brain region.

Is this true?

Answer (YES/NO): NO